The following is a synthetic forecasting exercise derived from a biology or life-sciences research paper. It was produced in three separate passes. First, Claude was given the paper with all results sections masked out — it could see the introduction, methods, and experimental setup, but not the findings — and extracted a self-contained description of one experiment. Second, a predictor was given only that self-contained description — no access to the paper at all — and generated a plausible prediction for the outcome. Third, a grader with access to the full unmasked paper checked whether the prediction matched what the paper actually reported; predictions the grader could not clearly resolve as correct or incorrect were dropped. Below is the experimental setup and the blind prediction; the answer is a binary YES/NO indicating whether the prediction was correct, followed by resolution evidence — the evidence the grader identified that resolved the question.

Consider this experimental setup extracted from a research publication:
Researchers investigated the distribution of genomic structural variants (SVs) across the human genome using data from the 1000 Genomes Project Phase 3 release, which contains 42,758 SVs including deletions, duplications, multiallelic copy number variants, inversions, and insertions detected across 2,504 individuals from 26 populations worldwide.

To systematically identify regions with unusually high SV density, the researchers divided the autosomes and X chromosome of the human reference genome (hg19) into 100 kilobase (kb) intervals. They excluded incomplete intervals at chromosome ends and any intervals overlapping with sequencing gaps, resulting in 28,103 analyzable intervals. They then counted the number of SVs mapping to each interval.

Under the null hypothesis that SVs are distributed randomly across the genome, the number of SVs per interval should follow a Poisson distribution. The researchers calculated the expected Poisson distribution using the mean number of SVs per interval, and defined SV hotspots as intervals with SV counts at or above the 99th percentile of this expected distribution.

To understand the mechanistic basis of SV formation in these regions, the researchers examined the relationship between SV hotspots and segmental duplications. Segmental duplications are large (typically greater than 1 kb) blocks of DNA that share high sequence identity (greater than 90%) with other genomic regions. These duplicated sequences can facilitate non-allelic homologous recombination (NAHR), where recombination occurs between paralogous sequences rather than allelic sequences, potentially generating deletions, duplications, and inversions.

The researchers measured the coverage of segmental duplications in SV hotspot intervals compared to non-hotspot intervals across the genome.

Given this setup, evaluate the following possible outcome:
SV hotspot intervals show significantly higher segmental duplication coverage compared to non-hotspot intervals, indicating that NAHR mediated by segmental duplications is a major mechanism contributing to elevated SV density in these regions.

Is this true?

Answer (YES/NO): YES